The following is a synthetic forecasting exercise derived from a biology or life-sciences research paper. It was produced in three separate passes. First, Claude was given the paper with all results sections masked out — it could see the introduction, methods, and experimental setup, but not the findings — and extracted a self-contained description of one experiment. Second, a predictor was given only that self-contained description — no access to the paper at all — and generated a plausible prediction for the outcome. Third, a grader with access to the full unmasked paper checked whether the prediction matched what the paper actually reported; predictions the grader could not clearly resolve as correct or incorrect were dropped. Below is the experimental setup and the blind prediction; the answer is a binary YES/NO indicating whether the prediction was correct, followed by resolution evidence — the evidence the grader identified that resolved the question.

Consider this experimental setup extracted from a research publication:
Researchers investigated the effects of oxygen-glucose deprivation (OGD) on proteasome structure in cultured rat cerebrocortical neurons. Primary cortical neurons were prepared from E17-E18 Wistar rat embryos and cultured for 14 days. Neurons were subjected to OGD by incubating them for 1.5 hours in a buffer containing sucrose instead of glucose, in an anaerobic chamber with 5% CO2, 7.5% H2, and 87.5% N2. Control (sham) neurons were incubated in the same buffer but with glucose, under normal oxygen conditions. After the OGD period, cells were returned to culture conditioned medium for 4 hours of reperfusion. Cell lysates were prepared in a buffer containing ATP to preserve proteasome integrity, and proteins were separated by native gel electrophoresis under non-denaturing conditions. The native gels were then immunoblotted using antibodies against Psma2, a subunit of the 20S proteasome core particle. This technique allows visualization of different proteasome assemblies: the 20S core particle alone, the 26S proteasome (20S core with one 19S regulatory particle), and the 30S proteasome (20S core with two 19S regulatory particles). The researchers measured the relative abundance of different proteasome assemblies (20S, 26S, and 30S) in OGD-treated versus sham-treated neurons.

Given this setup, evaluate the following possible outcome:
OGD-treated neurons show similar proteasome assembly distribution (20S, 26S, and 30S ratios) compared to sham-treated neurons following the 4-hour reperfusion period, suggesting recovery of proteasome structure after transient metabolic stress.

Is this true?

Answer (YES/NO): NO